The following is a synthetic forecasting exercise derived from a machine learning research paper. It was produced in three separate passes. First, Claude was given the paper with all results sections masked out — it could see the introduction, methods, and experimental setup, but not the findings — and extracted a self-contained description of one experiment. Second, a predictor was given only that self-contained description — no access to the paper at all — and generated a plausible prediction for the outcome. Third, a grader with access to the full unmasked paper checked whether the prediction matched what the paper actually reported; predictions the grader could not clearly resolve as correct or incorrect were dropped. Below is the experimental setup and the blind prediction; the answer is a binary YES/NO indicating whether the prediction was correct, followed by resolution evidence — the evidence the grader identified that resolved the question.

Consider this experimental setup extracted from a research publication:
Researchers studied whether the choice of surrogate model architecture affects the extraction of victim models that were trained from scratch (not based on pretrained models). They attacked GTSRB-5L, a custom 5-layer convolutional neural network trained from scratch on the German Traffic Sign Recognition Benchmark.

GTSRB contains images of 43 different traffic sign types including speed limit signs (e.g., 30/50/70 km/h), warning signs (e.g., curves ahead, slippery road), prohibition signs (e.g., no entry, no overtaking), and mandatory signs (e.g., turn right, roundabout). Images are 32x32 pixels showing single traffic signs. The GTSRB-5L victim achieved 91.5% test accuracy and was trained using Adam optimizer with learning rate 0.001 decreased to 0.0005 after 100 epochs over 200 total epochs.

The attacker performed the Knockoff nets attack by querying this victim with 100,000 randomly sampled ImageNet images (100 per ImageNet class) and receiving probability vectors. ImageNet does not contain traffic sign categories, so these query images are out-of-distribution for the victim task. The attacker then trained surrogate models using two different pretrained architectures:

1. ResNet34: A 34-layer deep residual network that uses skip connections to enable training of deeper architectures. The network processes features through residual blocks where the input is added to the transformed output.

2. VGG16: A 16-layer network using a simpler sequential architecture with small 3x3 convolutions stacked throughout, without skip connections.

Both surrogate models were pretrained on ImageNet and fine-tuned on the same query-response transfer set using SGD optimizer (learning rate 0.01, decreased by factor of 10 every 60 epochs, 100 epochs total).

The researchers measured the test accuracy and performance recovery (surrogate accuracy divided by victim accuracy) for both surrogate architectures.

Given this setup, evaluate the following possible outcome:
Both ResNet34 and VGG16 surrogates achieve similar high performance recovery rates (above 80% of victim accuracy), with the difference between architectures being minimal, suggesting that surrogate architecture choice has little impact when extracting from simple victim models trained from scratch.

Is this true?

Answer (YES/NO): NO